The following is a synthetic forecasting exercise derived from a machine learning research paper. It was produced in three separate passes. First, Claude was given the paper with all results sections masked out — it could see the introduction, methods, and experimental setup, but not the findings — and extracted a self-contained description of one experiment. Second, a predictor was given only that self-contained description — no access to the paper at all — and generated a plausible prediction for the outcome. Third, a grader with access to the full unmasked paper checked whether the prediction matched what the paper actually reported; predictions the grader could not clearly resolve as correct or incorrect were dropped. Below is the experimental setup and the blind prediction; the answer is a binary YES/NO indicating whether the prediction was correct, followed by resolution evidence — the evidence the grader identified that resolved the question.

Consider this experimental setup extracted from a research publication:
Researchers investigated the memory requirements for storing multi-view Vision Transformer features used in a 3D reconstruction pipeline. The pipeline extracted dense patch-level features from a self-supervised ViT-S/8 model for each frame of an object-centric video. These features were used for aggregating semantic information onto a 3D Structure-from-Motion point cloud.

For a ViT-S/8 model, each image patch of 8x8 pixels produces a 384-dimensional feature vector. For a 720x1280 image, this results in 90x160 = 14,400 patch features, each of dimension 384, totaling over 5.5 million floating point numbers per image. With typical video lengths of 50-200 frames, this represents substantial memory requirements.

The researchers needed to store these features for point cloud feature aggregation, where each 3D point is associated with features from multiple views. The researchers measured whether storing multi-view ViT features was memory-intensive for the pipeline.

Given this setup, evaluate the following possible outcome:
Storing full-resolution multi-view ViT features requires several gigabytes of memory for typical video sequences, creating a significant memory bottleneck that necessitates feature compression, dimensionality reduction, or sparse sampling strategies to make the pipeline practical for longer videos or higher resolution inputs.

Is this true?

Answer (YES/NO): NO